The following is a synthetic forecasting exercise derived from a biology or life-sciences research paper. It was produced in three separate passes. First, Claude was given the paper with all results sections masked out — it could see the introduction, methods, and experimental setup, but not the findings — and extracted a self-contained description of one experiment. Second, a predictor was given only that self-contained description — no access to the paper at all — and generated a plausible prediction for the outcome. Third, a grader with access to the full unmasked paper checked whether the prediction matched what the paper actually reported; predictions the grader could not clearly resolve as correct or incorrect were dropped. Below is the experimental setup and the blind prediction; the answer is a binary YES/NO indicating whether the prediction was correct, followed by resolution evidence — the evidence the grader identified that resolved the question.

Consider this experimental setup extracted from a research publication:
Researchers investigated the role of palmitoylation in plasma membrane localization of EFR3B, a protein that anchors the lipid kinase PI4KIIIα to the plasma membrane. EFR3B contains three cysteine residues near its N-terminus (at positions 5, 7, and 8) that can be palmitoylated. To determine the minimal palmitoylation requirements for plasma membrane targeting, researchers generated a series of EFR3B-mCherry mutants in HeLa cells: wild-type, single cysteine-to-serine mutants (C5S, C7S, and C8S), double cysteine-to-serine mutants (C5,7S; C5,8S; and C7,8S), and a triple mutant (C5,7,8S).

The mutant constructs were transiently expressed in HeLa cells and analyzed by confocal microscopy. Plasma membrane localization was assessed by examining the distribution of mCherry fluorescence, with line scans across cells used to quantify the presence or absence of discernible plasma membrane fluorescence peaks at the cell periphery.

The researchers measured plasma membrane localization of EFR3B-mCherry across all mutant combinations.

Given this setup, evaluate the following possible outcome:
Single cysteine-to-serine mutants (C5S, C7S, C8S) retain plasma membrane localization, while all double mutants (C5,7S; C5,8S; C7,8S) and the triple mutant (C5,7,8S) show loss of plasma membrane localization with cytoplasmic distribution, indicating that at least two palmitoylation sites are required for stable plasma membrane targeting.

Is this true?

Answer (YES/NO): YES